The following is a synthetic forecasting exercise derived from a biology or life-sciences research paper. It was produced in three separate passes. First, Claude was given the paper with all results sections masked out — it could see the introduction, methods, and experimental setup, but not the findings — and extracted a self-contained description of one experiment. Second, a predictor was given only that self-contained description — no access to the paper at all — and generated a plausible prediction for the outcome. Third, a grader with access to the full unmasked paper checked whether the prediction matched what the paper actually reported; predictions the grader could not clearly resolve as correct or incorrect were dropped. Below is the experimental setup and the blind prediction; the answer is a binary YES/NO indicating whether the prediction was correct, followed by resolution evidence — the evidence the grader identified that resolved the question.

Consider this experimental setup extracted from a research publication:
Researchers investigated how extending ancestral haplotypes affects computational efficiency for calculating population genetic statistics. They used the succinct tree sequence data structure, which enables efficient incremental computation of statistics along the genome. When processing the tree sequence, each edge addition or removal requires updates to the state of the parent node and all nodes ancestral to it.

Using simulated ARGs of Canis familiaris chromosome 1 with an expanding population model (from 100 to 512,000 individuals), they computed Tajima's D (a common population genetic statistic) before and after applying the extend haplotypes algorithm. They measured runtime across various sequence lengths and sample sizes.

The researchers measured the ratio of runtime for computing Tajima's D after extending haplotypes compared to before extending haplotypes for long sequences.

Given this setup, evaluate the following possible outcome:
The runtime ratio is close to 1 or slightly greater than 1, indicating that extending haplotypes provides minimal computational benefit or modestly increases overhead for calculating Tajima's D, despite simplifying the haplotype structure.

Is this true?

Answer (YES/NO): NO